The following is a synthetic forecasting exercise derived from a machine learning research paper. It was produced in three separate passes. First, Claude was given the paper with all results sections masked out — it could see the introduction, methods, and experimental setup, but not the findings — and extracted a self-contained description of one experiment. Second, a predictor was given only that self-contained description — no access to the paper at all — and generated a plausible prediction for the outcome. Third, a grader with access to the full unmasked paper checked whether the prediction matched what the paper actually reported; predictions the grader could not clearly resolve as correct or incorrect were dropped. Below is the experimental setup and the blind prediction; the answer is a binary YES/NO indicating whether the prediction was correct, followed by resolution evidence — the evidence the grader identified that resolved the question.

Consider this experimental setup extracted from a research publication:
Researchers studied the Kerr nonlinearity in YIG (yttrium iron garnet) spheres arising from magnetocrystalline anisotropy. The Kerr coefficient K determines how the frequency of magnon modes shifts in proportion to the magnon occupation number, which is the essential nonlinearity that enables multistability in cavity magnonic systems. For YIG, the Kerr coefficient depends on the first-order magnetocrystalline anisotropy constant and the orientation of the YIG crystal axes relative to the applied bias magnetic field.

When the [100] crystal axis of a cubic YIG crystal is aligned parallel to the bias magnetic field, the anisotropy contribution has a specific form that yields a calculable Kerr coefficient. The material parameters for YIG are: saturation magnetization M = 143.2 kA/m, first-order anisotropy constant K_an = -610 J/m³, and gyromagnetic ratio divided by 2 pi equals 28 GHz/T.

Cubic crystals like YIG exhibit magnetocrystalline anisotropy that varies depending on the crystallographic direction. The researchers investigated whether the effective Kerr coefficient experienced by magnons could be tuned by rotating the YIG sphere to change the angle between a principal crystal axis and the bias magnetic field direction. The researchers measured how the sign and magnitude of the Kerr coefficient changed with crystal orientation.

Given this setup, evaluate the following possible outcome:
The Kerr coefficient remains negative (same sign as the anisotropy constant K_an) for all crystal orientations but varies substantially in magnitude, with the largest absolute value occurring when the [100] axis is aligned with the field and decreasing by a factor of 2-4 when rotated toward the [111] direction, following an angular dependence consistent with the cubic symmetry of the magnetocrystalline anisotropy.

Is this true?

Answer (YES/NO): NO